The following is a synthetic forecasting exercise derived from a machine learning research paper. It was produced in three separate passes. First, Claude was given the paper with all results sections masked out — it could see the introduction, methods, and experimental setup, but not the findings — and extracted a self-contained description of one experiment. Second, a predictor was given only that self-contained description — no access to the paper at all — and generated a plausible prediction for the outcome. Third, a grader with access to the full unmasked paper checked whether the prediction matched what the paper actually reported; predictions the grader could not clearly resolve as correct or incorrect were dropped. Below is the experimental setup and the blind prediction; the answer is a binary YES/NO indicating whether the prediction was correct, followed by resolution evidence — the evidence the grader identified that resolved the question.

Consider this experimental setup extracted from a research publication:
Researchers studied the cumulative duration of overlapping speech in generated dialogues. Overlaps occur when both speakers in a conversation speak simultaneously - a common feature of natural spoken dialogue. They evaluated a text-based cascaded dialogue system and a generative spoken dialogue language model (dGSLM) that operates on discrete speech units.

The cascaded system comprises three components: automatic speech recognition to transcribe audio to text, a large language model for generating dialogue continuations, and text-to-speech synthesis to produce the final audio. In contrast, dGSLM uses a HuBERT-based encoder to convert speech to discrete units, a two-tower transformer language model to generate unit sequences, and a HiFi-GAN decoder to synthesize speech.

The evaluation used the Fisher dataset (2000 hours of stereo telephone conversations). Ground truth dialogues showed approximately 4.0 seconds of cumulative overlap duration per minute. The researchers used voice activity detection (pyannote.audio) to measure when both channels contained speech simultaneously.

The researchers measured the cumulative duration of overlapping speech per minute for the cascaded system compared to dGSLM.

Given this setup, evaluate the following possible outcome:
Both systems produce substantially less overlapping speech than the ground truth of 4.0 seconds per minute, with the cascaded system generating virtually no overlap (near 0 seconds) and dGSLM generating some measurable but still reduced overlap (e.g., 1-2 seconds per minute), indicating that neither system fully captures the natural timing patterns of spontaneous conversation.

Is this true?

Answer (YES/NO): NO